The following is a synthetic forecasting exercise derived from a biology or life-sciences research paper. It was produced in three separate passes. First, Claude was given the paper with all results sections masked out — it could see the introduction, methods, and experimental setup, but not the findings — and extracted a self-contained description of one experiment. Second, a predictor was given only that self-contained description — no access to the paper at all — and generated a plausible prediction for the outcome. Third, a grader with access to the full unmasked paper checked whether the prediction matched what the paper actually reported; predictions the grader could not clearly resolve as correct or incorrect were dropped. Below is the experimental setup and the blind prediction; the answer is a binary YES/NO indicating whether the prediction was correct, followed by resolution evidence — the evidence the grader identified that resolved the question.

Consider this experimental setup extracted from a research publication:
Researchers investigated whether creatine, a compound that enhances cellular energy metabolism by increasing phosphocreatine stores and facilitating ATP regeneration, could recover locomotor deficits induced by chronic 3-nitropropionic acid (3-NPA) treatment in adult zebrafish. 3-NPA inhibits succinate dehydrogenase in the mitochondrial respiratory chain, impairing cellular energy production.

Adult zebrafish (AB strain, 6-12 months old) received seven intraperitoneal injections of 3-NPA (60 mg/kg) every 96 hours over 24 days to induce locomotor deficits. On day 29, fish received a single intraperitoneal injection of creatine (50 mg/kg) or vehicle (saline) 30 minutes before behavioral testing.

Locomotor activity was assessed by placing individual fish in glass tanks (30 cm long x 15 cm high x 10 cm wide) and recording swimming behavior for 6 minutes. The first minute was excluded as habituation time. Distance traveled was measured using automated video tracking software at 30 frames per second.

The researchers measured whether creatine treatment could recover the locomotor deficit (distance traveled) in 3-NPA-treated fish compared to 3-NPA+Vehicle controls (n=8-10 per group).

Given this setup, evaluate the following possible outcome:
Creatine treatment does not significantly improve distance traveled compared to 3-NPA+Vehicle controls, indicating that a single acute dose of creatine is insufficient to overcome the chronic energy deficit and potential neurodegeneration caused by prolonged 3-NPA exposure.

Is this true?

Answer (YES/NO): NO